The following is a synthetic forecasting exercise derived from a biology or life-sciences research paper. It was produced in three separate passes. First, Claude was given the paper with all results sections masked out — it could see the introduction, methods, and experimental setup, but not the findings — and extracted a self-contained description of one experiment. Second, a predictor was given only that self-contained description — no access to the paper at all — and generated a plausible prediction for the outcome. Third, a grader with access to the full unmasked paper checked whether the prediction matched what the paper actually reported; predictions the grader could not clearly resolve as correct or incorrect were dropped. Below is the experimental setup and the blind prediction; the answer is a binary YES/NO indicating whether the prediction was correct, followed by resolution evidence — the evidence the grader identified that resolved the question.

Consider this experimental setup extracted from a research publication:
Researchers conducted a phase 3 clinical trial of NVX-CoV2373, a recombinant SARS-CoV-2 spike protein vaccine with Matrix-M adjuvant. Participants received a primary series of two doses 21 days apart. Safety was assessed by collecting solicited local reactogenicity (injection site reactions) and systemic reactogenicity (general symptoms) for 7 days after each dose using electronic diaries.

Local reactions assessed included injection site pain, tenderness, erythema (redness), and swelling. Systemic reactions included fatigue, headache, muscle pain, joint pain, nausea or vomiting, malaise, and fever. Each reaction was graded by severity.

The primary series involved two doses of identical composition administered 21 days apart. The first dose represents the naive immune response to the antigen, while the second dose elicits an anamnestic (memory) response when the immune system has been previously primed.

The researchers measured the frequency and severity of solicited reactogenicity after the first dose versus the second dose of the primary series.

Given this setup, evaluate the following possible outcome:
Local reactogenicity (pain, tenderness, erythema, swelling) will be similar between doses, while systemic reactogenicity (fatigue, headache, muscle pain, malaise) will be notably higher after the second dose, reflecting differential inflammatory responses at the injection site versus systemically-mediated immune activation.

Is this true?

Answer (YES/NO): NO